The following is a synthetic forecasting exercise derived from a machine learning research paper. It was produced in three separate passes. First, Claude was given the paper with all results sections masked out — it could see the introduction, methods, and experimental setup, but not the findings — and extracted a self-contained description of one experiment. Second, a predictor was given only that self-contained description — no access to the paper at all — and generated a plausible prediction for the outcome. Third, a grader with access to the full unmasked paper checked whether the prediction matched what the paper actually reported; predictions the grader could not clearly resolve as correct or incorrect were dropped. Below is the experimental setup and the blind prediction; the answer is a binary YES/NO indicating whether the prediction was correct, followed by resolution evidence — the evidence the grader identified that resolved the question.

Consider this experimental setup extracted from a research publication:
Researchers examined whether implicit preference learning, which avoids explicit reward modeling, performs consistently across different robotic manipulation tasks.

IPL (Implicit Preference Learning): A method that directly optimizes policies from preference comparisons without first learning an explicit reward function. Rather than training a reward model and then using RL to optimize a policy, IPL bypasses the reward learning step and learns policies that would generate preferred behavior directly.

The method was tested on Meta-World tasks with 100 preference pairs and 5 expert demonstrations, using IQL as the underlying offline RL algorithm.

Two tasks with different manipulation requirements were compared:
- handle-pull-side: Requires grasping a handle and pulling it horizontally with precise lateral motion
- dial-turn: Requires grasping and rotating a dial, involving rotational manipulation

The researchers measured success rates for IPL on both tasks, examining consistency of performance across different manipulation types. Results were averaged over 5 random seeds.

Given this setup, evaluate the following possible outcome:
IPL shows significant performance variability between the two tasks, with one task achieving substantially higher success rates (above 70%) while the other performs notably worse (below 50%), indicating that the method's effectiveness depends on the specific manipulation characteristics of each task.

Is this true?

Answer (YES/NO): NO